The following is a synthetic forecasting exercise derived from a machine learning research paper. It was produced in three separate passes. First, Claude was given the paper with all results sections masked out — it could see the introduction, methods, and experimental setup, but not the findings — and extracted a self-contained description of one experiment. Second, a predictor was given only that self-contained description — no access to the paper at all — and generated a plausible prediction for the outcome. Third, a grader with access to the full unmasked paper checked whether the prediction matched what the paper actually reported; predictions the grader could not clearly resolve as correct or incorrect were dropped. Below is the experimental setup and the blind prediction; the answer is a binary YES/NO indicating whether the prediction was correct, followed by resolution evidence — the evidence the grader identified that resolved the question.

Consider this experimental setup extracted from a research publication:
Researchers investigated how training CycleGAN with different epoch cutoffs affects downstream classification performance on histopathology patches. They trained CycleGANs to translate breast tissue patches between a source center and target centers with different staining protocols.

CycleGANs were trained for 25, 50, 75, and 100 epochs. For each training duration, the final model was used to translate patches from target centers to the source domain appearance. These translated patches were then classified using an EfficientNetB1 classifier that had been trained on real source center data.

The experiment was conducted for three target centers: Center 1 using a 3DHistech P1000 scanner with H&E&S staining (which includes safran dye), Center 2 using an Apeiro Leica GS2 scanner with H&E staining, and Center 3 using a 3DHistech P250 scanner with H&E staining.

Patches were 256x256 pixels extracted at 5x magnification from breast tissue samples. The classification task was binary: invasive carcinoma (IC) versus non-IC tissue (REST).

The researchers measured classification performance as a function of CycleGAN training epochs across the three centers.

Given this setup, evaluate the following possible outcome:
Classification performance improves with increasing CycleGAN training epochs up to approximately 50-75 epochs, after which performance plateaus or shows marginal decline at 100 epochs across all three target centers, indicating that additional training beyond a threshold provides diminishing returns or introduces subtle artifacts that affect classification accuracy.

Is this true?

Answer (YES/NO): NO